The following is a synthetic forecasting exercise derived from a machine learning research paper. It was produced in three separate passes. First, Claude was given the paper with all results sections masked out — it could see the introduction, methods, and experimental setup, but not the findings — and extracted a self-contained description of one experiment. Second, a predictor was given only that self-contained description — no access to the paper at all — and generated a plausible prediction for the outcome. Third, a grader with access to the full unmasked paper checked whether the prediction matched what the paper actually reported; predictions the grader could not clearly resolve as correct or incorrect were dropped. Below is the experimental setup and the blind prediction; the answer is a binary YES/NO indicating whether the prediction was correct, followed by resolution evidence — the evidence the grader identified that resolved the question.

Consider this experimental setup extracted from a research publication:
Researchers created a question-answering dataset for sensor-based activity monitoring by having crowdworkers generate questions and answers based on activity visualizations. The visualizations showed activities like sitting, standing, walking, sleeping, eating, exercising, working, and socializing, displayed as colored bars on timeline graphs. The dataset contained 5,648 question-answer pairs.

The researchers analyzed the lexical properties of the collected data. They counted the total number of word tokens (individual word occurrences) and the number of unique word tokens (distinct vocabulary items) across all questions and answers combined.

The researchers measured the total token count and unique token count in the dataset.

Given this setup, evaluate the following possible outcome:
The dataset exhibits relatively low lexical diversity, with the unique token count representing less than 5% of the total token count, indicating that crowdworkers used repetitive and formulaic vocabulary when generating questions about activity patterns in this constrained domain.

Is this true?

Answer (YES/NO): YES